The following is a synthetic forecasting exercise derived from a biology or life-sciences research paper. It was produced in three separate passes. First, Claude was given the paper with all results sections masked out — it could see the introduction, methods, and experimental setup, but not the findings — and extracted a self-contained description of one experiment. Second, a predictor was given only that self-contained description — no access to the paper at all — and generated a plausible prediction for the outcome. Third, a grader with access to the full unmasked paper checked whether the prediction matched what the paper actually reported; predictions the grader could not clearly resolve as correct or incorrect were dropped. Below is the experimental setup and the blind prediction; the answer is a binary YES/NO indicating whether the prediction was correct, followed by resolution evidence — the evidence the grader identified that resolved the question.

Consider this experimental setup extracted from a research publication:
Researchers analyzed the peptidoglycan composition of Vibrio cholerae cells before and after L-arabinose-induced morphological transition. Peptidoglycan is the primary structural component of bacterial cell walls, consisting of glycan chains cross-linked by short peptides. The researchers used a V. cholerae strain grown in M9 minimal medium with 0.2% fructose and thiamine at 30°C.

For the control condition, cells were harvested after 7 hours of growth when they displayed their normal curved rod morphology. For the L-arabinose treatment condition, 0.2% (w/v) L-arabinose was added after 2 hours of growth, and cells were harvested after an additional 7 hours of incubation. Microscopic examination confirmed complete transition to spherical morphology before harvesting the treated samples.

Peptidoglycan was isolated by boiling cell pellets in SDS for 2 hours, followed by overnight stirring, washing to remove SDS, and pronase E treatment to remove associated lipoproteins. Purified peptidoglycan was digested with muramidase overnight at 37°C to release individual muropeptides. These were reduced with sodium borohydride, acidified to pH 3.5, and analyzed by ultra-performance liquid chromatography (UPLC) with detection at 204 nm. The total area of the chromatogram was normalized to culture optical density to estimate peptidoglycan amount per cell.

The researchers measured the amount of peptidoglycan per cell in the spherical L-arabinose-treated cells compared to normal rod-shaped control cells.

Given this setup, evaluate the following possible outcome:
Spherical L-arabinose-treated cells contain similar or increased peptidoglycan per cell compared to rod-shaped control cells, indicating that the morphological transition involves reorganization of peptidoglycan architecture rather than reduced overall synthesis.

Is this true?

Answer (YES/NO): NO